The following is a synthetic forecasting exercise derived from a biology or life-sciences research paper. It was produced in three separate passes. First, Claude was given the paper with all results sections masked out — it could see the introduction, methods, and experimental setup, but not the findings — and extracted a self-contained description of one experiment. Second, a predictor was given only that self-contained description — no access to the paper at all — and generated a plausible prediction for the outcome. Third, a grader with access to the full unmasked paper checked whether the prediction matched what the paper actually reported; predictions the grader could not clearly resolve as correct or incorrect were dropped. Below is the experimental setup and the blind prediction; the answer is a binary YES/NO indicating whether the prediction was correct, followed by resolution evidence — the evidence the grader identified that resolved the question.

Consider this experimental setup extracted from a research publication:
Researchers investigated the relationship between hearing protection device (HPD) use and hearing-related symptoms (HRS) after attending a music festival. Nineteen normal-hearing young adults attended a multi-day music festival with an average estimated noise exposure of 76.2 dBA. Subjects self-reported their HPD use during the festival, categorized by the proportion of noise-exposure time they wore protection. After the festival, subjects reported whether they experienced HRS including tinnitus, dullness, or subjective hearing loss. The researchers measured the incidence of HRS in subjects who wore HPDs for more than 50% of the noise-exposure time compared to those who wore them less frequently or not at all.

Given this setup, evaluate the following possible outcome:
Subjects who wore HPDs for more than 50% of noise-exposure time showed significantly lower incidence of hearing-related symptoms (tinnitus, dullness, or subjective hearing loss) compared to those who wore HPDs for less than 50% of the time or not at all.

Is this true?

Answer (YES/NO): NO